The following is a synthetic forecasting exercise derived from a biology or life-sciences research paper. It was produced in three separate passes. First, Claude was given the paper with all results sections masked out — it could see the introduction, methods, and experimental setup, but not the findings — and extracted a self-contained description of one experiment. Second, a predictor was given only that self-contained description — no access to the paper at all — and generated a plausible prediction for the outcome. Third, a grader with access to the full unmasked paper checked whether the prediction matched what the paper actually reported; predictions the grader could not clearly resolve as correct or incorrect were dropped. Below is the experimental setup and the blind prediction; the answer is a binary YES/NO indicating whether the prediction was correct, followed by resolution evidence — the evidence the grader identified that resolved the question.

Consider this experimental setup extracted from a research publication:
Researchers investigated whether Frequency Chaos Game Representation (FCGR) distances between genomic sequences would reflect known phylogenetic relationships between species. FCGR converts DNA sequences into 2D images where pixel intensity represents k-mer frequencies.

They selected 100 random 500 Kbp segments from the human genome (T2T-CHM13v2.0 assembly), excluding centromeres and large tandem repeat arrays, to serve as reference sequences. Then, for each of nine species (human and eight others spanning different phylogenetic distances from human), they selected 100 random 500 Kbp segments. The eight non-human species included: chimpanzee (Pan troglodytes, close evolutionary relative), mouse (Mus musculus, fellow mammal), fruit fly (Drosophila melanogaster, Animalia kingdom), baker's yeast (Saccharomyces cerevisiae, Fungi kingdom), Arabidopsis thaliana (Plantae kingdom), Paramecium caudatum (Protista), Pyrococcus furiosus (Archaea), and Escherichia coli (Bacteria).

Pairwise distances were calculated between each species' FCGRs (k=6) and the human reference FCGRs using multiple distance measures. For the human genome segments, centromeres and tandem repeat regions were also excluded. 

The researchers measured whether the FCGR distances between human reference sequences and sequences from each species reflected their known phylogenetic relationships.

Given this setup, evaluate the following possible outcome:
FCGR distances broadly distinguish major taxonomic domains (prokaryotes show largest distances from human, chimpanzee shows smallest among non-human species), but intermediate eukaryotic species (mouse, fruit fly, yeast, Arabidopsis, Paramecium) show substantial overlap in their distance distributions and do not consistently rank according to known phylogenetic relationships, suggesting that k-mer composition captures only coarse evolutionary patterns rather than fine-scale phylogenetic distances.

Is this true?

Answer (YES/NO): NO